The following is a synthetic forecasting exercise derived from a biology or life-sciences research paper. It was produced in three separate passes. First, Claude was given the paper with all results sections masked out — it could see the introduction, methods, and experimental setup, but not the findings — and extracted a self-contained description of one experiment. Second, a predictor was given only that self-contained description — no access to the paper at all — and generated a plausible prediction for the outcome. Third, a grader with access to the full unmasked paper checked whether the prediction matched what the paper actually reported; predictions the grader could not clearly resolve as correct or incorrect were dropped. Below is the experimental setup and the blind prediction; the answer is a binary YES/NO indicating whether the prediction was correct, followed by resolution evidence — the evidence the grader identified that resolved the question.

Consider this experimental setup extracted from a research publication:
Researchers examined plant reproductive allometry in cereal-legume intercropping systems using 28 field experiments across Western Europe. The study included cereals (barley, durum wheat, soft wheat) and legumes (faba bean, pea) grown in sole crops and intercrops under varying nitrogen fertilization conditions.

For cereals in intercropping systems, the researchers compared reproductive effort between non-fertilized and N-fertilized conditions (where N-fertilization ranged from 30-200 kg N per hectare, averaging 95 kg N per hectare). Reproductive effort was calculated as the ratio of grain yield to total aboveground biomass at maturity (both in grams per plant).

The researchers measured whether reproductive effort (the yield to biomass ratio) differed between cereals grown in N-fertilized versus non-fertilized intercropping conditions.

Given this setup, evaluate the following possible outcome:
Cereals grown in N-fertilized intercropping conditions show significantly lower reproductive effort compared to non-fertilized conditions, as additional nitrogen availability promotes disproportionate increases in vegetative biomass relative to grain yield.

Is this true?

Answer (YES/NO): NO